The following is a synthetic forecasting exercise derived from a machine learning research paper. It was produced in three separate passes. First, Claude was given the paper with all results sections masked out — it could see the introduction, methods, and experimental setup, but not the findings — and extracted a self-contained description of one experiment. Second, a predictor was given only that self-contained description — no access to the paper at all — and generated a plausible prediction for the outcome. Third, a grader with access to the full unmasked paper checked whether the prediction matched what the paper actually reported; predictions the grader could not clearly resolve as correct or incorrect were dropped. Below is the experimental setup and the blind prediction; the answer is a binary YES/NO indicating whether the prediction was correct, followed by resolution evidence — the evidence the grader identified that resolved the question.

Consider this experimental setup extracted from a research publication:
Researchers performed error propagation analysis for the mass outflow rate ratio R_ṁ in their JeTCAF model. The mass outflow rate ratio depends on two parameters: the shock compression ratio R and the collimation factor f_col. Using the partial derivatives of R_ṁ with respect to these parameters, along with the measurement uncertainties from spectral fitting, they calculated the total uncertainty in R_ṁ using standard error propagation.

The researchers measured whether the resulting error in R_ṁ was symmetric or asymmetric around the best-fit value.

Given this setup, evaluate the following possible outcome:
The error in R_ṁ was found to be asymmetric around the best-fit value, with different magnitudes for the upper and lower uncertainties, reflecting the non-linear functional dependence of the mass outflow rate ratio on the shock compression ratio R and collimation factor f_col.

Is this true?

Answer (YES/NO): YES